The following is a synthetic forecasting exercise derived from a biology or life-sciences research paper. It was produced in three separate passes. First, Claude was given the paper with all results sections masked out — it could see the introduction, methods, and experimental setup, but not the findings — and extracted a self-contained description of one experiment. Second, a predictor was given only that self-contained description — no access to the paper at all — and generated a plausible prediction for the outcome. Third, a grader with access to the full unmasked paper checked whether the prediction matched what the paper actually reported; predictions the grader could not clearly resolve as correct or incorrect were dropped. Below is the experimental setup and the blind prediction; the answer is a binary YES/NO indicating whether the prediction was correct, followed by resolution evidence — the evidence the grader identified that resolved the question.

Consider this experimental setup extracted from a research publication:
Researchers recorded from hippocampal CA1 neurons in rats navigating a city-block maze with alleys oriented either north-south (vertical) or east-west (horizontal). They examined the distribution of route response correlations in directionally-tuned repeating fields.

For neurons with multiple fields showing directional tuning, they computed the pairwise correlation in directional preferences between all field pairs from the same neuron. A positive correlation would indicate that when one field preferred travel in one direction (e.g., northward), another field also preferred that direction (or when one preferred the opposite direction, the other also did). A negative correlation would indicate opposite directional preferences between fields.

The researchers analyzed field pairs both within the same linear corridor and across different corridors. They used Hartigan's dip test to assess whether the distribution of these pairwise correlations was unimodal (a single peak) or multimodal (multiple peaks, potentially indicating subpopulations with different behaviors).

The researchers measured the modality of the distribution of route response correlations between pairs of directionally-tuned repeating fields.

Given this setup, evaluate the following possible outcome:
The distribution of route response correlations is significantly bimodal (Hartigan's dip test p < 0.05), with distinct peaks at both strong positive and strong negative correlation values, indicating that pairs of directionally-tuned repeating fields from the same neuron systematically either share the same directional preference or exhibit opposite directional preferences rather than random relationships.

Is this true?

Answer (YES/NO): YES